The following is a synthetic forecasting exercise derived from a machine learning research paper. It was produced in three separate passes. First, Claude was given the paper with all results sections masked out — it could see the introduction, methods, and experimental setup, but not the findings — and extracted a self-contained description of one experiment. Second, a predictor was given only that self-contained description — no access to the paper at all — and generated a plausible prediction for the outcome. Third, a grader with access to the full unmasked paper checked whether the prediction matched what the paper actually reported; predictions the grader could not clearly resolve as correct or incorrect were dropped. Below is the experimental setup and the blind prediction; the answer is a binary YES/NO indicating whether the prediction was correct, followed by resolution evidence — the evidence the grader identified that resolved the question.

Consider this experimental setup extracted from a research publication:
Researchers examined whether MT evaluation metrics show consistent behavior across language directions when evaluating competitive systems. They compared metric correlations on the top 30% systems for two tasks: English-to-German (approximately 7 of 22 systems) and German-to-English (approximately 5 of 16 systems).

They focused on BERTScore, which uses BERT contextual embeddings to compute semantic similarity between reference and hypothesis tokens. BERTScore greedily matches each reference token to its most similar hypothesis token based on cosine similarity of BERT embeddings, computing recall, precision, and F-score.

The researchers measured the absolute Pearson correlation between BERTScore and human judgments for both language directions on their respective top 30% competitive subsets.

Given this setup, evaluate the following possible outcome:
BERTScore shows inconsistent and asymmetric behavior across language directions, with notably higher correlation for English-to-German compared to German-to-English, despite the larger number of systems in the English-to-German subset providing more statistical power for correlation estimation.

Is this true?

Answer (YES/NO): NO